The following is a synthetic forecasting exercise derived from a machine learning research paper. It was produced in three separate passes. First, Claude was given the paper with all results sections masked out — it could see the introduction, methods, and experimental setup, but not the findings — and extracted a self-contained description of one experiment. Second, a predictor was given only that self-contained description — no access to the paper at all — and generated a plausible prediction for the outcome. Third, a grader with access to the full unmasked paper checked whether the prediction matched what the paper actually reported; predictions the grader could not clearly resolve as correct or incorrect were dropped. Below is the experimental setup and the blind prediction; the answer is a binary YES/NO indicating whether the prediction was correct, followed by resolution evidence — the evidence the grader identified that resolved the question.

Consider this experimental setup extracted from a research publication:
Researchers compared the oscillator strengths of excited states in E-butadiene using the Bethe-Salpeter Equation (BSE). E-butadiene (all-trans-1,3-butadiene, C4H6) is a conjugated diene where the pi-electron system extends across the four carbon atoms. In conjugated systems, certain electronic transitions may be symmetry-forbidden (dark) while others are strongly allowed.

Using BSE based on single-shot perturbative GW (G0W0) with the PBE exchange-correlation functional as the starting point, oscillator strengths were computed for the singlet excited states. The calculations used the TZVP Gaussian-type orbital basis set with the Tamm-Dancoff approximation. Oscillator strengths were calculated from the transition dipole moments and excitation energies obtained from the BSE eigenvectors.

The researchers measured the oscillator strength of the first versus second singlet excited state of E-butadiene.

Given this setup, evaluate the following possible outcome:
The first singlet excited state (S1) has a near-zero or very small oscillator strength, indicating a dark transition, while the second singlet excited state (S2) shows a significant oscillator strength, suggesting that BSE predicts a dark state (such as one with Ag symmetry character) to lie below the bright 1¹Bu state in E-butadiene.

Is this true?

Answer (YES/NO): NO